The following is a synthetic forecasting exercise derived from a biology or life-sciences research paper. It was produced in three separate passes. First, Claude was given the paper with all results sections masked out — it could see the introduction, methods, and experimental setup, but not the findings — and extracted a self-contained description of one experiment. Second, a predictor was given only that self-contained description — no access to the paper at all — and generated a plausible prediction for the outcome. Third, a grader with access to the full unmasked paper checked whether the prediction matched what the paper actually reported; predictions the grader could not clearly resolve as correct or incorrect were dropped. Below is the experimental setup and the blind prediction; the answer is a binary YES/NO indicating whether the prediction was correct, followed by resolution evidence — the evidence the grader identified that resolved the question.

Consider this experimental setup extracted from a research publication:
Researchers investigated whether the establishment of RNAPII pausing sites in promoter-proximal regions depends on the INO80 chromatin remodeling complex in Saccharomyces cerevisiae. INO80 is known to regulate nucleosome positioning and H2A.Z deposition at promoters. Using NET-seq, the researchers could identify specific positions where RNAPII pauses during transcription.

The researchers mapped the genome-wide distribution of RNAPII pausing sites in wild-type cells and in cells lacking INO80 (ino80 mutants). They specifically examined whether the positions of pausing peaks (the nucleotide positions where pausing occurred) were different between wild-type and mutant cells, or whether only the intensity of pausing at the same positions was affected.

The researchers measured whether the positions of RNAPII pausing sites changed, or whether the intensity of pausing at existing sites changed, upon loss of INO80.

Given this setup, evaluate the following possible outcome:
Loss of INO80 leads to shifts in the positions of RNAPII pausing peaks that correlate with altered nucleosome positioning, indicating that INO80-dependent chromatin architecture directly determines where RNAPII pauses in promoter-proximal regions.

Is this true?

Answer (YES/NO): NO